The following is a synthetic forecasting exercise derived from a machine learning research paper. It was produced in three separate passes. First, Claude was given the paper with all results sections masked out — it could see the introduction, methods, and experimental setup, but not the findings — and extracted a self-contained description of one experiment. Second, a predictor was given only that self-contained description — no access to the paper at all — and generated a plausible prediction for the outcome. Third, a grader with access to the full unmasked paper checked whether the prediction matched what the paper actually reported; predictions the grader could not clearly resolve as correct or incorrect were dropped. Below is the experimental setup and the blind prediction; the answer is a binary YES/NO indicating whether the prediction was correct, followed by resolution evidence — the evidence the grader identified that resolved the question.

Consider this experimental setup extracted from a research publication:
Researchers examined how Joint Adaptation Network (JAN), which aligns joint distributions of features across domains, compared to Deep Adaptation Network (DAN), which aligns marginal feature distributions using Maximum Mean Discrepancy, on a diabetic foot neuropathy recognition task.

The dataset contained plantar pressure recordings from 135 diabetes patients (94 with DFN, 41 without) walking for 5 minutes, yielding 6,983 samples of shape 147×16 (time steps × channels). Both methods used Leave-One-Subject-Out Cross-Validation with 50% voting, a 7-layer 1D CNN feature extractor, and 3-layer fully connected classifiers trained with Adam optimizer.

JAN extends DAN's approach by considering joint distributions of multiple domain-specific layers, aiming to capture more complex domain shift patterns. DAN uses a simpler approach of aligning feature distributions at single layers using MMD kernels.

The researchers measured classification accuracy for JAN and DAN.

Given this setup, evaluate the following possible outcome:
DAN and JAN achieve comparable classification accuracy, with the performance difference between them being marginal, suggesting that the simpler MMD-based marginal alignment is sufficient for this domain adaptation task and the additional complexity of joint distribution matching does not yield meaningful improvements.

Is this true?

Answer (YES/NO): NO